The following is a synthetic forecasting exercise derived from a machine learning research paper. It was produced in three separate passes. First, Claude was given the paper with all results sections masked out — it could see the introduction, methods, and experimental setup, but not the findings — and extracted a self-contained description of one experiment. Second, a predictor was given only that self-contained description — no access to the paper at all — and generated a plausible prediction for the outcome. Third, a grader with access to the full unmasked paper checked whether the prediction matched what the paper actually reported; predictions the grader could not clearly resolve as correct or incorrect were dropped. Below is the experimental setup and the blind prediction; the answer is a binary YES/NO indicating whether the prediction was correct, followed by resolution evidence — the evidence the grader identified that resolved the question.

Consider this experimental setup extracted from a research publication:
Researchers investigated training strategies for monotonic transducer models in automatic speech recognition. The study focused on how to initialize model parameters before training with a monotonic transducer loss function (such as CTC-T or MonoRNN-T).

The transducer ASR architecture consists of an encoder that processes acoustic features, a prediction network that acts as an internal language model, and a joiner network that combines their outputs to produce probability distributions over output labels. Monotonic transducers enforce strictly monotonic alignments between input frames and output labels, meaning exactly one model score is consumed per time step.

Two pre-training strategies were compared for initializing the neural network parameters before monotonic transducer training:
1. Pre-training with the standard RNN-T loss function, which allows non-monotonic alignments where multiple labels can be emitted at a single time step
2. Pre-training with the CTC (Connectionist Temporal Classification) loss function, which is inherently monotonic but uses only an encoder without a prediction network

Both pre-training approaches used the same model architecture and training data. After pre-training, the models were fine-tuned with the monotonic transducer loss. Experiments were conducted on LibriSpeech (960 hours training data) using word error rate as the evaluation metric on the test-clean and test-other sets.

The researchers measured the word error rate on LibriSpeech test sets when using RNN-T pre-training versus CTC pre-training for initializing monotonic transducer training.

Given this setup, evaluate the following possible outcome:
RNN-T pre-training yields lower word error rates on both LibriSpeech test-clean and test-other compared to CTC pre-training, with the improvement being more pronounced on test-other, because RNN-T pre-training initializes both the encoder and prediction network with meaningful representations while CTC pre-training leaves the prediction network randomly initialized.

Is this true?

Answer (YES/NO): YES